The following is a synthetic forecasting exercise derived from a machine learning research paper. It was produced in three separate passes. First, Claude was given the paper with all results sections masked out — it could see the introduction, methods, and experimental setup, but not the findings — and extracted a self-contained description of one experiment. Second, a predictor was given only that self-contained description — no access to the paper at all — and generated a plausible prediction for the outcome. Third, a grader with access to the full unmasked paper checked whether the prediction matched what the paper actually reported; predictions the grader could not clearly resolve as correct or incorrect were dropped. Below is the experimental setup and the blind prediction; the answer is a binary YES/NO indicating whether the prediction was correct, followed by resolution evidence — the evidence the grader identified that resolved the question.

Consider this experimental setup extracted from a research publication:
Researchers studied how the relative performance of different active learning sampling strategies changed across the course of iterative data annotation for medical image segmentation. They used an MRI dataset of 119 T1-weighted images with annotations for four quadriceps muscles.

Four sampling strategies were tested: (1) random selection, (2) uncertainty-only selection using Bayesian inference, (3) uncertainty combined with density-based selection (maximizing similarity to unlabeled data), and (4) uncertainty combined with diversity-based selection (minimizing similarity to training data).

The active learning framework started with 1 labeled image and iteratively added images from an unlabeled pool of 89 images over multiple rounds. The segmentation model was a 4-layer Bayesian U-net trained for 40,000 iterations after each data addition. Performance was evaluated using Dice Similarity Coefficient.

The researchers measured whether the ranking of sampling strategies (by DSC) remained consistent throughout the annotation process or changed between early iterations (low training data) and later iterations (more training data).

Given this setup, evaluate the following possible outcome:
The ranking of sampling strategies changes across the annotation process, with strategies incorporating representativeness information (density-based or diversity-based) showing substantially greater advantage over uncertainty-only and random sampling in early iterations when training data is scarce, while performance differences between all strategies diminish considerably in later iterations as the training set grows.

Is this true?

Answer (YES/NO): NO